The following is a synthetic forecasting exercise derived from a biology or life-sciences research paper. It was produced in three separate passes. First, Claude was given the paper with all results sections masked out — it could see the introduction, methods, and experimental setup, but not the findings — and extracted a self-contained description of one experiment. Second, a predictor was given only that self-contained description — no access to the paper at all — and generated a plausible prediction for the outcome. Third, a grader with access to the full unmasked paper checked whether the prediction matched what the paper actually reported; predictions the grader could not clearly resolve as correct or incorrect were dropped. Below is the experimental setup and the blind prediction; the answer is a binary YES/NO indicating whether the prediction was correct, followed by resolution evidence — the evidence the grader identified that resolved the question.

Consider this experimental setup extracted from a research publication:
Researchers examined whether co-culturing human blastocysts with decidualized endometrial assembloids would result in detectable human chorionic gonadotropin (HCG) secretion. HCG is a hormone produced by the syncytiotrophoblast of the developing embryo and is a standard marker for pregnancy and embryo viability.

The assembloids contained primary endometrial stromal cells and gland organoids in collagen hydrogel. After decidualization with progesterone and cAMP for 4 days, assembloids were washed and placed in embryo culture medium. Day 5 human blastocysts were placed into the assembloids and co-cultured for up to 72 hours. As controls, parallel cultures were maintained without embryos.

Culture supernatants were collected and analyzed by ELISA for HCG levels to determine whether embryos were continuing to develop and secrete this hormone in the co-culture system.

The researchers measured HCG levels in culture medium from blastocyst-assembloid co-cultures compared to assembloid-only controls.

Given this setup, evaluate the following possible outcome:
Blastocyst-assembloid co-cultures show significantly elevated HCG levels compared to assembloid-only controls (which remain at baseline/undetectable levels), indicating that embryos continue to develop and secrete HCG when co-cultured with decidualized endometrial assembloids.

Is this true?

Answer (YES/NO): YES